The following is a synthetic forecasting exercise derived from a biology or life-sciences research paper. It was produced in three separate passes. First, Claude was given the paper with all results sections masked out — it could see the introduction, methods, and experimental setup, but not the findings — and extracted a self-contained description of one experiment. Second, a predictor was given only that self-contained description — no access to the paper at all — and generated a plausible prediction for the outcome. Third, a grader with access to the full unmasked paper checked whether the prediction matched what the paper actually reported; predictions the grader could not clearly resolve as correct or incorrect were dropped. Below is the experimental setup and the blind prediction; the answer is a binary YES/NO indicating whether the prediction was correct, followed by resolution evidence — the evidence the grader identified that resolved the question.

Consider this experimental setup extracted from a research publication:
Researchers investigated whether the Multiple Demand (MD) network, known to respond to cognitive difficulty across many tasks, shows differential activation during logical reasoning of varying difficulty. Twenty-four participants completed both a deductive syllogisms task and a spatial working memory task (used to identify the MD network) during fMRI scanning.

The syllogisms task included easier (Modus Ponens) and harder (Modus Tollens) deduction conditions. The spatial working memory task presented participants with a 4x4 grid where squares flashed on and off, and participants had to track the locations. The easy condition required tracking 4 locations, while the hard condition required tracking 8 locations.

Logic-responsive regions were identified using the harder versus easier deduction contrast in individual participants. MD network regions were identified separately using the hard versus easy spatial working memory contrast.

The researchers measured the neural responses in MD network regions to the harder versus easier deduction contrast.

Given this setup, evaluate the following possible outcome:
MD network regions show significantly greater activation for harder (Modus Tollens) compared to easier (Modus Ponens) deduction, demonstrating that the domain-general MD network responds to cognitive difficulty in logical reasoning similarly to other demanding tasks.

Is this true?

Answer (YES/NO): NO